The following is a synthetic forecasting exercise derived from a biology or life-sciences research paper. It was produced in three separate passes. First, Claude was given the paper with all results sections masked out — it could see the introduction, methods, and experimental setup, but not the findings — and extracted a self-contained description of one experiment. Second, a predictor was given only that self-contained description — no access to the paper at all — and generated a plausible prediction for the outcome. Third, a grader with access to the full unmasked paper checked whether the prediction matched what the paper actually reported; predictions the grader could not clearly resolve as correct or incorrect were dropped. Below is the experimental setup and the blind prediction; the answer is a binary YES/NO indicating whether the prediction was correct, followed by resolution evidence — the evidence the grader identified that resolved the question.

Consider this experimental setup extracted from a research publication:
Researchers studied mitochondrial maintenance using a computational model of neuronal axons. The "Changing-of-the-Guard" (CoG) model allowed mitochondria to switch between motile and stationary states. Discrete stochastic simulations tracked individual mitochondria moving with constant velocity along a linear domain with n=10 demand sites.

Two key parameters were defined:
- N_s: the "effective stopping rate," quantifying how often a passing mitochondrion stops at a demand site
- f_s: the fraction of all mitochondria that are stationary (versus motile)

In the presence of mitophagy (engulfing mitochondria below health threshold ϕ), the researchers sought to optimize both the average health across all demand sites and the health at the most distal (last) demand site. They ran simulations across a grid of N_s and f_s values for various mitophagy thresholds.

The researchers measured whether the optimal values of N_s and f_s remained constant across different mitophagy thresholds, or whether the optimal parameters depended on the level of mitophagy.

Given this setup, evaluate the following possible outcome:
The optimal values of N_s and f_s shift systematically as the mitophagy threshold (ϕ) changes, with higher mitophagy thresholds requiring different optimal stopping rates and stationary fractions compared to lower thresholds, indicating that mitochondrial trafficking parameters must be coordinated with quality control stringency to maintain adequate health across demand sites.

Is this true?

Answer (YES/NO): YES